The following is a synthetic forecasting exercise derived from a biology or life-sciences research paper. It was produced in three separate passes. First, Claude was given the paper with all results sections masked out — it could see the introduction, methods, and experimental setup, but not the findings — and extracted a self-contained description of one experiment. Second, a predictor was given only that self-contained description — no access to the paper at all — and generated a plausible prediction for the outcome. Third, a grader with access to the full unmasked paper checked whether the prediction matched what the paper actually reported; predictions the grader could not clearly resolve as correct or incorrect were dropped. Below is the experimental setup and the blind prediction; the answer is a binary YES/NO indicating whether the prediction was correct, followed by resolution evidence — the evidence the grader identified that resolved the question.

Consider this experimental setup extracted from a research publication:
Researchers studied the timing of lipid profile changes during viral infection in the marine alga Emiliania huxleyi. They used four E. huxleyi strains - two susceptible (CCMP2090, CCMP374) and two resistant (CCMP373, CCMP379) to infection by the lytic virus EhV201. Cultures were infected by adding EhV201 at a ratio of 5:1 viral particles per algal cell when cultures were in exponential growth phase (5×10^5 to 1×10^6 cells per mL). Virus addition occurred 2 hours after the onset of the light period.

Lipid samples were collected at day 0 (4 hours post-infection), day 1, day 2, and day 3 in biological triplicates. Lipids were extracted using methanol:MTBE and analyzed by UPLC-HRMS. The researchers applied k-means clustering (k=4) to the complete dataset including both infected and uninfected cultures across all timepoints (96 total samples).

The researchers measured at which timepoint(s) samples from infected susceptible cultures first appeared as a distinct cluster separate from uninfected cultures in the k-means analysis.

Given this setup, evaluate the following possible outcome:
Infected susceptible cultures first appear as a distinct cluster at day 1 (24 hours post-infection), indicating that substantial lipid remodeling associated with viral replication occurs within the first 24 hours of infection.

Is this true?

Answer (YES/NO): NO